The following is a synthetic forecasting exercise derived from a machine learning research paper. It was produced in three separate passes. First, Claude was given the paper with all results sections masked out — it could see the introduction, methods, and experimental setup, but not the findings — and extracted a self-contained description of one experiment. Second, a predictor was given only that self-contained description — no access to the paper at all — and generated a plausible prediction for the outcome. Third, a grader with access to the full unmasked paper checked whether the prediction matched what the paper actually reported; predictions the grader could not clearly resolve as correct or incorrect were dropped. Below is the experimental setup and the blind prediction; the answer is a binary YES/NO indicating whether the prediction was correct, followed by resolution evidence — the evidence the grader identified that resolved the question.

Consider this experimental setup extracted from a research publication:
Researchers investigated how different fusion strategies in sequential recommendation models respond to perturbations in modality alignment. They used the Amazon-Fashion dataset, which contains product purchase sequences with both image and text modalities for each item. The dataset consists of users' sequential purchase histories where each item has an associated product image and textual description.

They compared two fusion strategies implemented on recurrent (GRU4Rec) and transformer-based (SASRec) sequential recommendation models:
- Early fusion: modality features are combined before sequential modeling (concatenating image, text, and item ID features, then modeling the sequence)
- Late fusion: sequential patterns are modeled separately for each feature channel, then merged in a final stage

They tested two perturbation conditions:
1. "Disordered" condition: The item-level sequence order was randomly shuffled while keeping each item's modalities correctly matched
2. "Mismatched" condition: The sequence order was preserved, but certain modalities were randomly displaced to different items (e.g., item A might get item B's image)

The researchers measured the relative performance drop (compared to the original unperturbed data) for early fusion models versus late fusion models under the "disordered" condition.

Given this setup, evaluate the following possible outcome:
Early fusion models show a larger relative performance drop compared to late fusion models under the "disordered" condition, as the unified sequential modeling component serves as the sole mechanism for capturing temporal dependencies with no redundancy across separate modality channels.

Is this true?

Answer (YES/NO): NO